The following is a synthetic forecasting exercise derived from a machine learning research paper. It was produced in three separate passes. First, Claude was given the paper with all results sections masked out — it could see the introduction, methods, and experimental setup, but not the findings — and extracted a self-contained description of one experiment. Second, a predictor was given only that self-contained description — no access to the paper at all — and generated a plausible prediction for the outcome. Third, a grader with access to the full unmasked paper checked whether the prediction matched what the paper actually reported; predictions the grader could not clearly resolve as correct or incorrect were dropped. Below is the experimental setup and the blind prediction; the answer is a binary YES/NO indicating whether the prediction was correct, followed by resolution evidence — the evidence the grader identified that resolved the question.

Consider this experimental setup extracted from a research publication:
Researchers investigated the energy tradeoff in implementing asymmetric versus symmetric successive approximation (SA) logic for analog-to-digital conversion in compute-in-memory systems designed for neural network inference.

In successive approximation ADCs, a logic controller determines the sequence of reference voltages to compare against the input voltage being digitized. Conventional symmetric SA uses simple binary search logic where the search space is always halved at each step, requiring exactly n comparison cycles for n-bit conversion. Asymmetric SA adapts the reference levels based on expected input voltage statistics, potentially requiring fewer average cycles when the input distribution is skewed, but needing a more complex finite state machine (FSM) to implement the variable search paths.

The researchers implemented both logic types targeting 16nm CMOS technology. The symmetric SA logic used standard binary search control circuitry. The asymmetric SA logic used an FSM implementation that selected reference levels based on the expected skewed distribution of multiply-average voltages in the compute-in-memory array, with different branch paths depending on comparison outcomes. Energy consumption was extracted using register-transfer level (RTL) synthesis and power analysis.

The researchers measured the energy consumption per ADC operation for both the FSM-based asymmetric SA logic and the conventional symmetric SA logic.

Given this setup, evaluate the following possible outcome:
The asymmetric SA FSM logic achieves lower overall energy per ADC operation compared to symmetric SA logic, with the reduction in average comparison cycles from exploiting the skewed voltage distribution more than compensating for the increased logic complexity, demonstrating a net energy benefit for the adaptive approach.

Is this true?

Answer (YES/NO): YES